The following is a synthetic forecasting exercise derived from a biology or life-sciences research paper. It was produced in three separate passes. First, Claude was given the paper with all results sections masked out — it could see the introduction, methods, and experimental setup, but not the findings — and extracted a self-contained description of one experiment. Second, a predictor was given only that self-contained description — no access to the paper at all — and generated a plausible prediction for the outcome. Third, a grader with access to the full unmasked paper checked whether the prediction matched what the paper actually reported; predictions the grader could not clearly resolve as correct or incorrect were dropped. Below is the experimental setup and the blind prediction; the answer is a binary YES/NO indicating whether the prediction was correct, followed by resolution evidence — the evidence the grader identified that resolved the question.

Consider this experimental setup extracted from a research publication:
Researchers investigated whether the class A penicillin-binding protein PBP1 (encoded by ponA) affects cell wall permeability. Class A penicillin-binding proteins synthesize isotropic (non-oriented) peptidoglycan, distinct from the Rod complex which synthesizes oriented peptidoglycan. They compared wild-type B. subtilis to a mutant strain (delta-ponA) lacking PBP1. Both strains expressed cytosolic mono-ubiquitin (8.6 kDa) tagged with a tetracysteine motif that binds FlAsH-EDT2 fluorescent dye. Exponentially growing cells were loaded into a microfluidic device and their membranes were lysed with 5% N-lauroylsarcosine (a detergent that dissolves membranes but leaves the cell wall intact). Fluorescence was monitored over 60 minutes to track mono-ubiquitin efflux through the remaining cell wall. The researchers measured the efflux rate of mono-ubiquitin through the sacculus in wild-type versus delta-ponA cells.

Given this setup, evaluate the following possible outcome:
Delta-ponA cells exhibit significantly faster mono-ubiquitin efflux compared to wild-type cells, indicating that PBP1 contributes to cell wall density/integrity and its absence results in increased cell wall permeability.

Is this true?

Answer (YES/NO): NO